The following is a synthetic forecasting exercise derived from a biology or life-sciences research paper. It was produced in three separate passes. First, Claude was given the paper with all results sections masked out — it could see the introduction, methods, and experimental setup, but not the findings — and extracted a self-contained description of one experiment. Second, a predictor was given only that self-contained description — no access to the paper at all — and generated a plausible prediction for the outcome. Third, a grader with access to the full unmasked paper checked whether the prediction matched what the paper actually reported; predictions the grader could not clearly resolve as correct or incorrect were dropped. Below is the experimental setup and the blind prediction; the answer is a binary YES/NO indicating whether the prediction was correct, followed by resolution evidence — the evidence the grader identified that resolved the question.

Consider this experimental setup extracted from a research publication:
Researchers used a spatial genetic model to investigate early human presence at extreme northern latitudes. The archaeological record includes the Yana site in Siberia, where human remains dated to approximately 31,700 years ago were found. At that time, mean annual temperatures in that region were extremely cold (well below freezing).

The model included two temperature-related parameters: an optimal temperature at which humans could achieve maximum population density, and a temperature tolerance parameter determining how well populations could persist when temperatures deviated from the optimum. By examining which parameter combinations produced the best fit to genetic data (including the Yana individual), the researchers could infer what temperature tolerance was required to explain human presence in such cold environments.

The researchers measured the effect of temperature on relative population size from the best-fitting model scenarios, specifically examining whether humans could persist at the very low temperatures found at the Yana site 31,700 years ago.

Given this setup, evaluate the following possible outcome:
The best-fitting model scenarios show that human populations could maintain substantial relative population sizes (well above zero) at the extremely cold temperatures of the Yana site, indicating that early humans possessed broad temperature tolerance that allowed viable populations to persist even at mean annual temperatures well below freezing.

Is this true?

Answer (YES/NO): NO